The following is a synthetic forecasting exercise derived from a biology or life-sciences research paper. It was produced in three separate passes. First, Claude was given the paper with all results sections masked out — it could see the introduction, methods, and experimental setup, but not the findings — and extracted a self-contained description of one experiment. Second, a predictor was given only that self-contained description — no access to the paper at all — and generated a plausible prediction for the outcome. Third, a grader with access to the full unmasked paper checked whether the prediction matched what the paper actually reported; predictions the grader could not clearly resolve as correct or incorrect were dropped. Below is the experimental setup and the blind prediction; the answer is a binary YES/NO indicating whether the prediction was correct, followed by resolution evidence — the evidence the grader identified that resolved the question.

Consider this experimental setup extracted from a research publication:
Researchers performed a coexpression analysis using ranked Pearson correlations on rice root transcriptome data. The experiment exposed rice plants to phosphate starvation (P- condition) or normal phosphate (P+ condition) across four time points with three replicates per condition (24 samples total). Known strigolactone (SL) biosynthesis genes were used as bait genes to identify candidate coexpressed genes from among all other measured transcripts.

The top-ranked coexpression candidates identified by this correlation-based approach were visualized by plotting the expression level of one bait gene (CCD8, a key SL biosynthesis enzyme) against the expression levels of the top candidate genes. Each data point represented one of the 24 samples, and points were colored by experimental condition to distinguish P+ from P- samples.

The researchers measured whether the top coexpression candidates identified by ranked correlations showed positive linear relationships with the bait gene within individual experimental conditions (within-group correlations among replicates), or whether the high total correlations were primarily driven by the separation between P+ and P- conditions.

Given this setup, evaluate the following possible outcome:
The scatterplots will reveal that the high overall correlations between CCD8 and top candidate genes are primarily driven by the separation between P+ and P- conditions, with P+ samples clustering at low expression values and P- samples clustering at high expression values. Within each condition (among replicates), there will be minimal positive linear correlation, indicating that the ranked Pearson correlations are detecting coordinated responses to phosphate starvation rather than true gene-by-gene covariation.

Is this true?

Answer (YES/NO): YES